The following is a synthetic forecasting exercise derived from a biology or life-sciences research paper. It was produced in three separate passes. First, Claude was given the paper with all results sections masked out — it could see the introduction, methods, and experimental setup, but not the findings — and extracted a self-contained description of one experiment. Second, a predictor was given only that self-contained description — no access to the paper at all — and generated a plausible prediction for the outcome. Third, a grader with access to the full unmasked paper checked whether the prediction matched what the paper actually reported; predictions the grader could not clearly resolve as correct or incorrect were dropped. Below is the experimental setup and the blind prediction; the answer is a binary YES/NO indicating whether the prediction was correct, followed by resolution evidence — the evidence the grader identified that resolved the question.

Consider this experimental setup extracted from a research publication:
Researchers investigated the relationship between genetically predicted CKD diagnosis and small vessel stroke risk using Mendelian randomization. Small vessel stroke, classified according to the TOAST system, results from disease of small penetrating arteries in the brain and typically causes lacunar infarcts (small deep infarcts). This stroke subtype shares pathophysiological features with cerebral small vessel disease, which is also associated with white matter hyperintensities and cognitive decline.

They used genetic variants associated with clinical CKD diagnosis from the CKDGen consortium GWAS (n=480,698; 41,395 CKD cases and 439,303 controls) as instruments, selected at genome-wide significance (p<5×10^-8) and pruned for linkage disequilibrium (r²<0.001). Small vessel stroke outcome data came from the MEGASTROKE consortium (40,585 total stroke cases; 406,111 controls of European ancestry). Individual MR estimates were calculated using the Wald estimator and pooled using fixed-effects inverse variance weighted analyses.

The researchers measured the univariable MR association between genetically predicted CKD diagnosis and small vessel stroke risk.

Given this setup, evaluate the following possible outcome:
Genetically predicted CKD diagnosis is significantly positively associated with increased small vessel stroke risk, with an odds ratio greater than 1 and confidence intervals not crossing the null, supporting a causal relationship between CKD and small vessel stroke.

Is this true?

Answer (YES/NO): NO